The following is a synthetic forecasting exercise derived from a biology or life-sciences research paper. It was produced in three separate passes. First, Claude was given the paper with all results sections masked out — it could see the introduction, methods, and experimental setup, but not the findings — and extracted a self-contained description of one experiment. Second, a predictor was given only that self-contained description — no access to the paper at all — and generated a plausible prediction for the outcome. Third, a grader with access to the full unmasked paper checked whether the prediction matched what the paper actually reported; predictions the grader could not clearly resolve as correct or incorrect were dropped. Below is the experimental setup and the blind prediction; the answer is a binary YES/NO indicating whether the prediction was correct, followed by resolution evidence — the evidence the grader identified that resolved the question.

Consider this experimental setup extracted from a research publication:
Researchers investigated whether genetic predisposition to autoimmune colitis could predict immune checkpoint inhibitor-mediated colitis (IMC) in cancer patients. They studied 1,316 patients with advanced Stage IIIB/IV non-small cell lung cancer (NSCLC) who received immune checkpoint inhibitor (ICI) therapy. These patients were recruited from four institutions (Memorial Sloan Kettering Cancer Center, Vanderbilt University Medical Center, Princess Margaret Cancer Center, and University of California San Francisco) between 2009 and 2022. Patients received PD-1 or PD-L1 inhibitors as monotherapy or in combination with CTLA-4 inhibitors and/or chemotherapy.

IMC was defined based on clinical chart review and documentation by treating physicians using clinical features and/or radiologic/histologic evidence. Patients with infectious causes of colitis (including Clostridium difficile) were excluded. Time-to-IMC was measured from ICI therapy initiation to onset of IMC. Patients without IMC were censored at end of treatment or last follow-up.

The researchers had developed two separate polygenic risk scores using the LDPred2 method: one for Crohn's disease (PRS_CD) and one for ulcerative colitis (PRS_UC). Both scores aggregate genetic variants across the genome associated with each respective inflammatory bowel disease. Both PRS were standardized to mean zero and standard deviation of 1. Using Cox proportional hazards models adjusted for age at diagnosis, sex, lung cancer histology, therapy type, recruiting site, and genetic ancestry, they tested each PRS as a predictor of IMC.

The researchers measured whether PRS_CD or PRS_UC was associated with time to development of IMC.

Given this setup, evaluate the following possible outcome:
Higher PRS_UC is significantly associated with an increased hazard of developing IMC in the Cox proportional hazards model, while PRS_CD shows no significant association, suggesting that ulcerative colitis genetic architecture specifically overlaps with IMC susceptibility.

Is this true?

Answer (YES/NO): YES